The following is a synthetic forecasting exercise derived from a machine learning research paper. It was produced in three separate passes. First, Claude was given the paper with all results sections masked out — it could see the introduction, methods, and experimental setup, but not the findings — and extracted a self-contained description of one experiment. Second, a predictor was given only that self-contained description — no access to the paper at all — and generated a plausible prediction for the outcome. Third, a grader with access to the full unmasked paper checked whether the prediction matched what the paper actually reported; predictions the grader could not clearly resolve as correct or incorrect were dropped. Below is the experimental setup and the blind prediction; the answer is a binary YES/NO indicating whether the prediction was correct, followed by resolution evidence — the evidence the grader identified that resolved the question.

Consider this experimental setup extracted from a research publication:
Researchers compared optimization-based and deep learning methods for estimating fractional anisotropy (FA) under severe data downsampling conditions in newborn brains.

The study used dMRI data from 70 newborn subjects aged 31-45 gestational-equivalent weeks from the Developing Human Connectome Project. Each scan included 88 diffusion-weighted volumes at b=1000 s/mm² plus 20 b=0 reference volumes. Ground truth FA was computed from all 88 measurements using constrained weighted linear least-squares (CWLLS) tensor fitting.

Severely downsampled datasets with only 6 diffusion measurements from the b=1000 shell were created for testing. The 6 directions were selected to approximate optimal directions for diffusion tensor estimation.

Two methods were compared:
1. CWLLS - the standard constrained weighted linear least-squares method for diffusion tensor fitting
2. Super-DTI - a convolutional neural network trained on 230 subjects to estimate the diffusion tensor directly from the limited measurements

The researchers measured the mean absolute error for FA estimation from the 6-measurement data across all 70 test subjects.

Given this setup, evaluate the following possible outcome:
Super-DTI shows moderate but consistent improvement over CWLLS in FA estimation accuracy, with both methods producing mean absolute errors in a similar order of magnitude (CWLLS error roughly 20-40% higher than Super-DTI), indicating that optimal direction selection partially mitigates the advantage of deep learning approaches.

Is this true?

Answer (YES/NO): NO